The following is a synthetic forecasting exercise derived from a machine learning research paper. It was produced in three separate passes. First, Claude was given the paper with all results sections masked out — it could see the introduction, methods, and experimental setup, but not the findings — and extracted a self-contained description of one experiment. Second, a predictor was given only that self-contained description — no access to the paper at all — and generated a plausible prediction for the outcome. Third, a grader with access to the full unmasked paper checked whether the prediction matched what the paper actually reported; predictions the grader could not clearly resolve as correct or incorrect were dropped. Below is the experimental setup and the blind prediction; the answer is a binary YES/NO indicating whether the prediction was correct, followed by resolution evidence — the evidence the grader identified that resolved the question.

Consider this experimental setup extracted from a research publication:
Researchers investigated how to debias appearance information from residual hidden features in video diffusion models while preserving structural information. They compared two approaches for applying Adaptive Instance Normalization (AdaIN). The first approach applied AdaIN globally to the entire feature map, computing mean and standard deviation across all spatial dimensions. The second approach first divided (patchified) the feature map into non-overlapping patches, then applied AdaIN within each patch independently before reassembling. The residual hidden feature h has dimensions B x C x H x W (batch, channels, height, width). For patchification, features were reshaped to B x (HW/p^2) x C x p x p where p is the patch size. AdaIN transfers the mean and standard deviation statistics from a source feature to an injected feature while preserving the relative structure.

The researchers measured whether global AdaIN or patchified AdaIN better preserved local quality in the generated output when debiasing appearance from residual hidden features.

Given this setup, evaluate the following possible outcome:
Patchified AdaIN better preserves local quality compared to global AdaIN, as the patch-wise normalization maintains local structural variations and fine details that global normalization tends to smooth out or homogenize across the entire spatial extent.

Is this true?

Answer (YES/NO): YES